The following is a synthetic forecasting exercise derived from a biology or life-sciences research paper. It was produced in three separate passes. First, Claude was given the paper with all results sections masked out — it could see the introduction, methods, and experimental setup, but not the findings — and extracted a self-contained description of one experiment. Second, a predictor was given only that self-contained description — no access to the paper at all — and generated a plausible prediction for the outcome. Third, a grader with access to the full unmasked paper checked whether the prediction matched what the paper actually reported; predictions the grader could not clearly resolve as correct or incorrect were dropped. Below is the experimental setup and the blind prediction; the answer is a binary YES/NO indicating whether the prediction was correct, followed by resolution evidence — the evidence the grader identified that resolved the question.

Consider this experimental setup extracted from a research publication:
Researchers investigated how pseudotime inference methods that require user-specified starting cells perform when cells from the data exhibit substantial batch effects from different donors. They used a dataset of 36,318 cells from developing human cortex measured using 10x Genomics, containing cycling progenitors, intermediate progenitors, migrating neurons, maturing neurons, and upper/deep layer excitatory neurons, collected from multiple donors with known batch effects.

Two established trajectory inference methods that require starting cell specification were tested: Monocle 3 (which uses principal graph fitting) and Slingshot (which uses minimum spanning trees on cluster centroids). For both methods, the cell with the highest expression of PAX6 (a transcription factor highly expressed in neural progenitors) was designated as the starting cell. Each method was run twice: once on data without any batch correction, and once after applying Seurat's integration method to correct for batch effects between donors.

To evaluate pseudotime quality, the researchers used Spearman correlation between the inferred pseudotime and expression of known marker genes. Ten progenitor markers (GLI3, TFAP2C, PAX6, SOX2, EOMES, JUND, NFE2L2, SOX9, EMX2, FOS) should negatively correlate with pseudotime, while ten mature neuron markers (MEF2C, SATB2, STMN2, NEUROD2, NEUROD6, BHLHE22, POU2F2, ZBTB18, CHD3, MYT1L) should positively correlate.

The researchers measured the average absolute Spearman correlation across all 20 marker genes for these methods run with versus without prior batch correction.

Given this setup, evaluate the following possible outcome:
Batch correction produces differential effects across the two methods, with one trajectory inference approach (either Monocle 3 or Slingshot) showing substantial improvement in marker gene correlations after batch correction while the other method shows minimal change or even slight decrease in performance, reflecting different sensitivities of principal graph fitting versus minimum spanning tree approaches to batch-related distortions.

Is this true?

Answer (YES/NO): NO